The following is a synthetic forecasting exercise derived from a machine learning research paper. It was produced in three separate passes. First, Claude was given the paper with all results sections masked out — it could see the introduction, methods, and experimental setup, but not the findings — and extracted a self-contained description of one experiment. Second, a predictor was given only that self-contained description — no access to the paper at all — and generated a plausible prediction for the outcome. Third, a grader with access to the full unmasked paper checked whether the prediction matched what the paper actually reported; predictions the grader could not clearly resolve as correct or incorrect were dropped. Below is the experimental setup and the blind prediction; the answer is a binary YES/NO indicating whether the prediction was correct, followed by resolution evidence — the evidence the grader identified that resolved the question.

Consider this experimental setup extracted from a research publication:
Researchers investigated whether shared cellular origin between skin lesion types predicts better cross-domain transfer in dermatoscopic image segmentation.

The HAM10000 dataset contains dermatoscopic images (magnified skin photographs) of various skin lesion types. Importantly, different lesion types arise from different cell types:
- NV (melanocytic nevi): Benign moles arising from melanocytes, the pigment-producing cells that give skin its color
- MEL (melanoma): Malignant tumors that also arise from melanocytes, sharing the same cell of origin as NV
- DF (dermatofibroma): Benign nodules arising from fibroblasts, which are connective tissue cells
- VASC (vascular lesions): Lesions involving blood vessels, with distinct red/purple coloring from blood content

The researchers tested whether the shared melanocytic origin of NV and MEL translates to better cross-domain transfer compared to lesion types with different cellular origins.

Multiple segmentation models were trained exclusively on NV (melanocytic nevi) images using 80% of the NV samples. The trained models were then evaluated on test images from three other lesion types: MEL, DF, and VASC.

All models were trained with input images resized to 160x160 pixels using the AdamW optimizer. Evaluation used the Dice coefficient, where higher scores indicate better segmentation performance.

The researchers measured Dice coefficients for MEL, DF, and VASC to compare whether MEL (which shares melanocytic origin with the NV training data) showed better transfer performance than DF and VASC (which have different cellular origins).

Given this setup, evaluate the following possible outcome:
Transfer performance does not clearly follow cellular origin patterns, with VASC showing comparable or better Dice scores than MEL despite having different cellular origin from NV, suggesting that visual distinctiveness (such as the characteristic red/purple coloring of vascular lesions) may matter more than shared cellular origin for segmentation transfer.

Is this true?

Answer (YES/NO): NO